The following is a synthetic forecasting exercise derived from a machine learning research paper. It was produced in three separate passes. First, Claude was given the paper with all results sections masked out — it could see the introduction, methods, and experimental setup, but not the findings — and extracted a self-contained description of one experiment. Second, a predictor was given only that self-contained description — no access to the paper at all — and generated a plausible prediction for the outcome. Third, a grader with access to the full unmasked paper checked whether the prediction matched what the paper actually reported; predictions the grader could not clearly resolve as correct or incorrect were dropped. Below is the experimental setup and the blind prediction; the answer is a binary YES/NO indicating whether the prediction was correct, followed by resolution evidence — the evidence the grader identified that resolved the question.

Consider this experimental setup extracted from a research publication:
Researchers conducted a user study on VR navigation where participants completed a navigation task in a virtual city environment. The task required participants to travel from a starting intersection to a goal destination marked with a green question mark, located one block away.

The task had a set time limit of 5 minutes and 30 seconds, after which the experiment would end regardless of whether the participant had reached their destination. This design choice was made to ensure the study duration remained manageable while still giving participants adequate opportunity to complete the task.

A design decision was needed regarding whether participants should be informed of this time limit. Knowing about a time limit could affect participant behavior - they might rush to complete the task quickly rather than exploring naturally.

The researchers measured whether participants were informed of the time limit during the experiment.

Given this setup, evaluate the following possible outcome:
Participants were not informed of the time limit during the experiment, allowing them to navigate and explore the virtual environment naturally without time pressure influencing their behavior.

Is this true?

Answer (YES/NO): YES